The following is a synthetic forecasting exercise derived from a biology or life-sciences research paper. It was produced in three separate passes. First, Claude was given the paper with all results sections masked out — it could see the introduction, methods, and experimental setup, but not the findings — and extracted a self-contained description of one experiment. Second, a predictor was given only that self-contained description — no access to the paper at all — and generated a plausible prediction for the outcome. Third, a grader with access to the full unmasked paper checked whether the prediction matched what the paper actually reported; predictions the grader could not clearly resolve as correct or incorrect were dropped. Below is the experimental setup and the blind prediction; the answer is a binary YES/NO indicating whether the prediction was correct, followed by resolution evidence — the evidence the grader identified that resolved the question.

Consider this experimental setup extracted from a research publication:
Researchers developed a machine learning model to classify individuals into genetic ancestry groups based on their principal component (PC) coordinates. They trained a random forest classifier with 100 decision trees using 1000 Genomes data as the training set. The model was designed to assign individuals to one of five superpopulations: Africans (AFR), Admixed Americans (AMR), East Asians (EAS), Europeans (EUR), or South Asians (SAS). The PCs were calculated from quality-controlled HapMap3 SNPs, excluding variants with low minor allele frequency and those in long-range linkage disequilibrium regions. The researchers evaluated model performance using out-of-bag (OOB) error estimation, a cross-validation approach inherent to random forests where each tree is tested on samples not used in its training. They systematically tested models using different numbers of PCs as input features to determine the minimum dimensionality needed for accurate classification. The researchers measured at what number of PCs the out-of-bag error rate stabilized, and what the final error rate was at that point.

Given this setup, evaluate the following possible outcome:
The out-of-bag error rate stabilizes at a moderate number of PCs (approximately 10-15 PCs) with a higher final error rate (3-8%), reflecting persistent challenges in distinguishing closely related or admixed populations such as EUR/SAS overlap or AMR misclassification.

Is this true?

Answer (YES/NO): NO